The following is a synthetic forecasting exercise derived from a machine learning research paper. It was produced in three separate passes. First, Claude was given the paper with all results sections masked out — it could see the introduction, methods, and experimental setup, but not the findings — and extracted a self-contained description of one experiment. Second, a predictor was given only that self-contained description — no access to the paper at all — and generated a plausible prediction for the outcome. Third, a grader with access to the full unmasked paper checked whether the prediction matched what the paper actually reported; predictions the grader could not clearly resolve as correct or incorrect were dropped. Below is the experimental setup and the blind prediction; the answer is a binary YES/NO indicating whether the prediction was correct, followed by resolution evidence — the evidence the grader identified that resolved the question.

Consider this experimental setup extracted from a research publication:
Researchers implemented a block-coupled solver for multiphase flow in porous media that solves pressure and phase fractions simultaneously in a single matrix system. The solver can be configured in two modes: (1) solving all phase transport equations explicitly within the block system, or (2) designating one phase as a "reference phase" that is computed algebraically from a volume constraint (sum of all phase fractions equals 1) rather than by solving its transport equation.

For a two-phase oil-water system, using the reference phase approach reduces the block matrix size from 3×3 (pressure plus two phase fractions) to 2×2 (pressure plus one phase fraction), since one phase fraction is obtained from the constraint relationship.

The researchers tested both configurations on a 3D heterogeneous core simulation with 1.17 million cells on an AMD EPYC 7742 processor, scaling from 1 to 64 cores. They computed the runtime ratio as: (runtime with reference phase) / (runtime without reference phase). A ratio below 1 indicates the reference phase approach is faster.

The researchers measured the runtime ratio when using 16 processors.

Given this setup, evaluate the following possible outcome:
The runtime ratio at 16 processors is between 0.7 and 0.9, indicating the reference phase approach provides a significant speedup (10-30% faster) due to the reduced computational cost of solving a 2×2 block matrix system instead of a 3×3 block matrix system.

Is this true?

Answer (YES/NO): NO